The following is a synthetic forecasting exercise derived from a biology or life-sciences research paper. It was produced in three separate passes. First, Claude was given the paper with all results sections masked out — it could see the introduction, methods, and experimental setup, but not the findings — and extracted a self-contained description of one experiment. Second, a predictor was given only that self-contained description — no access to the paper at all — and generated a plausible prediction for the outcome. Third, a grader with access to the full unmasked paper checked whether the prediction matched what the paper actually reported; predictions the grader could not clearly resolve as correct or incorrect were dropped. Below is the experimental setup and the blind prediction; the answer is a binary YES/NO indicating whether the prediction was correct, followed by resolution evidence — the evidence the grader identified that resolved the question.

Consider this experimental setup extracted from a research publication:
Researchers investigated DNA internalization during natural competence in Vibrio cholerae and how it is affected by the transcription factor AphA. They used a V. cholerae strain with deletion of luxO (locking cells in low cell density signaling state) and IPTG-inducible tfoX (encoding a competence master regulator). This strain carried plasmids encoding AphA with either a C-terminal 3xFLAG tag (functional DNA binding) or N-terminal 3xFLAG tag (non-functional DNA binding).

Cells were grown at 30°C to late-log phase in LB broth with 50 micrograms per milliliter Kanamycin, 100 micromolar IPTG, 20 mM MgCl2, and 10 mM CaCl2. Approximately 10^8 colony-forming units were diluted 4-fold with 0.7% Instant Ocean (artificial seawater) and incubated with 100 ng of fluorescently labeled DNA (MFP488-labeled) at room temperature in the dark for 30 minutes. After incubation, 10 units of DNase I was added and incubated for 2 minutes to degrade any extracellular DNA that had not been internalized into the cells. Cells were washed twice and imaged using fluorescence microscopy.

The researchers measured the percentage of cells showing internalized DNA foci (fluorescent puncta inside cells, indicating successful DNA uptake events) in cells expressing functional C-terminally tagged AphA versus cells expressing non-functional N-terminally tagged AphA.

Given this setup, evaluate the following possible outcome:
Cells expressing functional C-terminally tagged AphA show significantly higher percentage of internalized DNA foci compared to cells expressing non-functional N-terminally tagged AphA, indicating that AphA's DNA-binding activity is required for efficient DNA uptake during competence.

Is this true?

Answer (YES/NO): NO